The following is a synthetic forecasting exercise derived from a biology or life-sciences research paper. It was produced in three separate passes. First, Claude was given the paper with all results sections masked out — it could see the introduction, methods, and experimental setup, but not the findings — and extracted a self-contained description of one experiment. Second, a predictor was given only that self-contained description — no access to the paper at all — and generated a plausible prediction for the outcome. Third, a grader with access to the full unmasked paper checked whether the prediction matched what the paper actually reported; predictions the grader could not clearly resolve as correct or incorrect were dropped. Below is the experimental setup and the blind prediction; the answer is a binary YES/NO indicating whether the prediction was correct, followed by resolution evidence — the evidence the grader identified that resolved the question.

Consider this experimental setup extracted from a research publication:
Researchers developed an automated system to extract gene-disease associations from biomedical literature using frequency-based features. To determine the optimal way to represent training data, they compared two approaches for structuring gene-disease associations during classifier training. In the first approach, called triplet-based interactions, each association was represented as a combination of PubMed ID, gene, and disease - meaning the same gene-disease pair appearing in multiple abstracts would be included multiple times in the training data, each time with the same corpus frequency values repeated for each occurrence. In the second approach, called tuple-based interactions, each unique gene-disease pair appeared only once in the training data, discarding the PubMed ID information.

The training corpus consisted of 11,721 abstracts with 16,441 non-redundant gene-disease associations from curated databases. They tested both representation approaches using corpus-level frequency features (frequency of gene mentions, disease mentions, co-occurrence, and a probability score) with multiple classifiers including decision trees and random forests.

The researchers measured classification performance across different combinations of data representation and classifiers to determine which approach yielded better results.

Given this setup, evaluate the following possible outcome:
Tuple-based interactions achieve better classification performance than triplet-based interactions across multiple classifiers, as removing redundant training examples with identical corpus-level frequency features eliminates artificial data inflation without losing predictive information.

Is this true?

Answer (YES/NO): YES